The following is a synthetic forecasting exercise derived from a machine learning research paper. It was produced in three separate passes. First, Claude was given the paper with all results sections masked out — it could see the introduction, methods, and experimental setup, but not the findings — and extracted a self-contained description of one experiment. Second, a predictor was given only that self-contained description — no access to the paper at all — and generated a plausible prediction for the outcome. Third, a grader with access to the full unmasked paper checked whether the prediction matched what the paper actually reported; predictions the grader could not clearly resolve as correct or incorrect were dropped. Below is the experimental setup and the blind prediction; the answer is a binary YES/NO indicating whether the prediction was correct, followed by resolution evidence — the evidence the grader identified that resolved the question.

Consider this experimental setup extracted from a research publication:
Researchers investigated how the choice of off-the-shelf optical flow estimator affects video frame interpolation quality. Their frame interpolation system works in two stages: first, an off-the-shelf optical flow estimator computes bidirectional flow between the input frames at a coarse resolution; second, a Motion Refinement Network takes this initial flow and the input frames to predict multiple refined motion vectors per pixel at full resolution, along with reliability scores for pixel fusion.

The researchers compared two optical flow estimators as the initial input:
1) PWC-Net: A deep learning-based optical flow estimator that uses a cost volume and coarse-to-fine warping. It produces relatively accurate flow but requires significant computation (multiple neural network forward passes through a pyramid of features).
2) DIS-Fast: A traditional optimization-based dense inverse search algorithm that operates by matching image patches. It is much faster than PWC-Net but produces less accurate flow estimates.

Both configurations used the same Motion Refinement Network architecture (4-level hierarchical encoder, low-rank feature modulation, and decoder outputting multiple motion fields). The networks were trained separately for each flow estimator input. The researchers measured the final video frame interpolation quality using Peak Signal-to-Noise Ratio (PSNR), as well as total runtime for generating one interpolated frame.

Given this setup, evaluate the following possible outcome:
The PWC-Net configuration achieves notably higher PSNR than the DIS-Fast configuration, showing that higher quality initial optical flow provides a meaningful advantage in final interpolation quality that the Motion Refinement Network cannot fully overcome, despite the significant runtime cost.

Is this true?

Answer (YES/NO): YES